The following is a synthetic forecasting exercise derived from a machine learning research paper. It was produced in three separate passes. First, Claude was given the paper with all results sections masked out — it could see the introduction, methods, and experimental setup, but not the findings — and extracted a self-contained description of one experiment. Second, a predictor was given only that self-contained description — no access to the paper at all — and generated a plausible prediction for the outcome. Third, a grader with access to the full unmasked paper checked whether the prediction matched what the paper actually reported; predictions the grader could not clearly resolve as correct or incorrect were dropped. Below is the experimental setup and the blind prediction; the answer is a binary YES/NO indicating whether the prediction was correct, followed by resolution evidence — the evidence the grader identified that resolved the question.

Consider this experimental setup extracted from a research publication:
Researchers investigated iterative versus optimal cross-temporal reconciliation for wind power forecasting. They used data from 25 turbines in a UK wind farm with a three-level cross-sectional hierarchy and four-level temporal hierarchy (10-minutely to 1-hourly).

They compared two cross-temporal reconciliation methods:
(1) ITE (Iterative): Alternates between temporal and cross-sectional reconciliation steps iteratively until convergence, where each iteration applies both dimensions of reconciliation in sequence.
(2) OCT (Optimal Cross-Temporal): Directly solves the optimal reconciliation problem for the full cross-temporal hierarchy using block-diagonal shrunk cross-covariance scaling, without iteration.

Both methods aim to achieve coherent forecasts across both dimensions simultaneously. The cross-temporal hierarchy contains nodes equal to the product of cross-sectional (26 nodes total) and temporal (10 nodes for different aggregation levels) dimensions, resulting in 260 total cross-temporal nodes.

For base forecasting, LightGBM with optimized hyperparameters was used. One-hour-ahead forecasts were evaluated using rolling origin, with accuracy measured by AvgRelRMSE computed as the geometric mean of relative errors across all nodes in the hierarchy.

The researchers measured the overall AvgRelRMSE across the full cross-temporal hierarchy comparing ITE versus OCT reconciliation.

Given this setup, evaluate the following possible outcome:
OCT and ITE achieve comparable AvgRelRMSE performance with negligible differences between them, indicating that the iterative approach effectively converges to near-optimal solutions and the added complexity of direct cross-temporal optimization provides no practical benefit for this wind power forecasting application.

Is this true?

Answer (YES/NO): NO